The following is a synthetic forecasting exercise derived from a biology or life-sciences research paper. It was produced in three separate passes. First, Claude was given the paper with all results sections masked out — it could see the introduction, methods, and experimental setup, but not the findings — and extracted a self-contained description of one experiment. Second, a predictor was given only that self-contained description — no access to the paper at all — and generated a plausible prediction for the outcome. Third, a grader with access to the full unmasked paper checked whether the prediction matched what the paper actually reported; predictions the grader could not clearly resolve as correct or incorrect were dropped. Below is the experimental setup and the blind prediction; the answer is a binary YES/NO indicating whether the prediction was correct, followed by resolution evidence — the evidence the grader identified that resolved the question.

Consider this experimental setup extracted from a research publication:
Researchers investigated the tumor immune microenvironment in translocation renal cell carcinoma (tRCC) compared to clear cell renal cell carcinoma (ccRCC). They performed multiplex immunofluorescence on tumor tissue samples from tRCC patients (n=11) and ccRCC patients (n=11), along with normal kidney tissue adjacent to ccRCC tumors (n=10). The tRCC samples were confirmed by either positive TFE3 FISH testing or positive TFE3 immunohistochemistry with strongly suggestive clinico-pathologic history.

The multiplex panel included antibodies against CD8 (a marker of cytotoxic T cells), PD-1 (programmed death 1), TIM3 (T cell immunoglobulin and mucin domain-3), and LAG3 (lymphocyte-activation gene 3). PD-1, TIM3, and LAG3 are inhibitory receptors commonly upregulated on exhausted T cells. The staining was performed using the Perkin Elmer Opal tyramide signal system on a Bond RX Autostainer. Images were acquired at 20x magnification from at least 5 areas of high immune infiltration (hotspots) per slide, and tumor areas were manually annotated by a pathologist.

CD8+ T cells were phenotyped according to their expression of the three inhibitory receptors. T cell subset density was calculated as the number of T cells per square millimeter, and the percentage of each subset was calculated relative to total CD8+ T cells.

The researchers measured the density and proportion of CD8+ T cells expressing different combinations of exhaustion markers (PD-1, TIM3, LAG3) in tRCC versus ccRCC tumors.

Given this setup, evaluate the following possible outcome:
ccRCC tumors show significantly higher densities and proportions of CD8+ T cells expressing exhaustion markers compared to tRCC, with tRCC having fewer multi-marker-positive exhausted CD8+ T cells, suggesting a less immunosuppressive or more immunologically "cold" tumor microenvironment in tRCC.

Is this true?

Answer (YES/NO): NO